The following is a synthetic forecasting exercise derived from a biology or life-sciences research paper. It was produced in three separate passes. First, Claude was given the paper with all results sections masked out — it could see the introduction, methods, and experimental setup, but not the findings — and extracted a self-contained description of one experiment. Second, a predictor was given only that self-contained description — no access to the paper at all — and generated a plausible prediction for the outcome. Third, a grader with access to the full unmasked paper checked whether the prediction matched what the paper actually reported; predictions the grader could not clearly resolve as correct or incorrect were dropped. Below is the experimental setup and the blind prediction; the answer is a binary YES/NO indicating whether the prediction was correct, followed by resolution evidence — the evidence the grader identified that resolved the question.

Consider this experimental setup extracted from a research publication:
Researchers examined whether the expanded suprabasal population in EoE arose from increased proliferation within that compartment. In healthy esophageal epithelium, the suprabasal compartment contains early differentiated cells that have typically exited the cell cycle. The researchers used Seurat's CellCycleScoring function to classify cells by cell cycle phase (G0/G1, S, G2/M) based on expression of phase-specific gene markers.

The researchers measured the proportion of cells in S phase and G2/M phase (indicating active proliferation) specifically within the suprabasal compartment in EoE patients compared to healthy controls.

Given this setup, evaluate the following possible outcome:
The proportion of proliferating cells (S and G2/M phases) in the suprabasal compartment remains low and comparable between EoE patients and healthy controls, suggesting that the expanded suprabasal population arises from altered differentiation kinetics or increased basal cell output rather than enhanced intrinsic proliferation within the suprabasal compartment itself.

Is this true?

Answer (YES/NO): YES